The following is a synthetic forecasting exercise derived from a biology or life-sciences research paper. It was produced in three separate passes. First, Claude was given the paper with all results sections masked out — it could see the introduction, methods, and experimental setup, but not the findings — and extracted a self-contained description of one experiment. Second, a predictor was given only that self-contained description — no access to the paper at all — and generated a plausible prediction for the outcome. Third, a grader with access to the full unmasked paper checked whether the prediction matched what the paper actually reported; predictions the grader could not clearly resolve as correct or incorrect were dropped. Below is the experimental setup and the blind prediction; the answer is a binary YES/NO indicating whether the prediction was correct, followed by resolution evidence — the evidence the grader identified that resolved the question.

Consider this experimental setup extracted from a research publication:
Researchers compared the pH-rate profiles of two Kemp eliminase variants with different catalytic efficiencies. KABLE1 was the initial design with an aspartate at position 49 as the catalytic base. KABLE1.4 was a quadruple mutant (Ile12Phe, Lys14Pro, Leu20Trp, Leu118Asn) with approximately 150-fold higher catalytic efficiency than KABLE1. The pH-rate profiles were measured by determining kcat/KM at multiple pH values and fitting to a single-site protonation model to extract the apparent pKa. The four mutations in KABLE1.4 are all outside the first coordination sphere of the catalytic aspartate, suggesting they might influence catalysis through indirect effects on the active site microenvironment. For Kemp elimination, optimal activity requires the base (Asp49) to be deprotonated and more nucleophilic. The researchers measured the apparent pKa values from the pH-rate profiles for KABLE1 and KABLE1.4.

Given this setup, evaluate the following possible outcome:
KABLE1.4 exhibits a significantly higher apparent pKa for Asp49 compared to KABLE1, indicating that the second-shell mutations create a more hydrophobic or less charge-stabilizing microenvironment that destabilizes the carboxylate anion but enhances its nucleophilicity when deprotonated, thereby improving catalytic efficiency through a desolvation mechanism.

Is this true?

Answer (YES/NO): NO